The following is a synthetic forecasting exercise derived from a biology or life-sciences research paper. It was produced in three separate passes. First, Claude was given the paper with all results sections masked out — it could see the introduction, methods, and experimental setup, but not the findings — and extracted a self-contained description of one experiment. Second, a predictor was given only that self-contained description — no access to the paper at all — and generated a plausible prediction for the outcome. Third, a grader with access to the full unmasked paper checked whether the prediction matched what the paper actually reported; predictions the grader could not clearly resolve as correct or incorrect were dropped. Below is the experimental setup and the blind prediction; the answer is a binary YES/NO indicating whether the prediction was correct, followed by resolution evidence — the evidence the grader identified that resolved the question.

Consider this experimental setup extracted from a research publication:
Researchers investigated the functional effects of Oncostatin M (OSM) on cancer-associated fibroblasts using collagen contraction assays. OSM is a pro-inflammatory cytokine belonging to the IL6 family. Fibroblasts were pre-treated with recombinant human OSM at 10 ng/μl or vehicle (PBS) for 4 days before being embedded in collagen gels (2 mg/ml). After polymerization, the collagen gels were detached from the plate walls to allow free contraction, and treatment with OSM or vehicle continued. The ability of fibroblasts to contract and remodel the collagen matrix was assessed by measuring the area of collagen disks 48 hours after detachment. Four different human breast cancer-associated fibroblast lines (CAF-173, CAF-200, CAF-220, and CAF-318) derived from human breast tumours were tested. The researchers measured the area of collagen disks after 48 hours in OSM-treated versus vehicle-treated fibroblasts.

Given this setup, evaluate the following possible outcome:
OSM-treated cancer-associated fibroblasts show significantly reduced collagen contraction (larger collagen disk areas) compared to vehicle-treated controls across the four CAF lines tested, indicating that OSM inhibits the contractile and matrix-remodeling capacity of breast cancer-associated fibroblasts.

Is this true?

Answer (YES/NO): NO